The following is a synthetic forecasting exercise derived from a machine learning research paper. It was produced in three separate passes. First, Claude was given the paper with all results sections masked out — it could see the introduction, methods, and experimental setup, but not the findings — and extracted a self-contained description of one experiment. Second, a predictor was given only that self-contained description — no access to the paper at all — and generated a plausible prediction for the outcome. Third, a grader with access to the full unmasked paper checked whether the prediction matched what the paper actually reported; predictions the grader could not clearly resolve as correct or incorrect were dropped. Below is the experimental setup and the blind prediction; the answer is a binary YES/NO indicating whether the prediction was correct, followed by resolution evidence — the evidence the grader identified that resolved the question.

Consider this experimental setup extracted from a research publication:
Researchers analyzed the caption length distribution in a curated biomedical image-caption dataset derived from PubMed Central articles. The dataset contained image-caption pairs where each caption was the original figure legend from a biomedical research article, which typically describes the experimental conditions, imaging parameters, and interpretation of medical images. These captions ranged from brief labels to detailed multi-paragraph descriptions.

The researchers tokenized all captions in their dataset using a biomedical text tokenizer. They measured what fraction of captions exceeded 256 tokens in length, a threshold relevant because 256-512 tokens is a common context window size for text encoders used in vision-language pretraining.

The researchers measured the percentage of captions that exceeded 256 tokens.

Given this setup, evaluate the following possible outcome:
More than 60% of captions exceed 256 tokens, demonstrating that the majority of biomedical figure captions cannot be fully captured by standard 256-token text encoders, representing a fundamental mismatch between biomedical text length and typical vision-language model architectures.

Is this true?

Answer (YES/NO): NO